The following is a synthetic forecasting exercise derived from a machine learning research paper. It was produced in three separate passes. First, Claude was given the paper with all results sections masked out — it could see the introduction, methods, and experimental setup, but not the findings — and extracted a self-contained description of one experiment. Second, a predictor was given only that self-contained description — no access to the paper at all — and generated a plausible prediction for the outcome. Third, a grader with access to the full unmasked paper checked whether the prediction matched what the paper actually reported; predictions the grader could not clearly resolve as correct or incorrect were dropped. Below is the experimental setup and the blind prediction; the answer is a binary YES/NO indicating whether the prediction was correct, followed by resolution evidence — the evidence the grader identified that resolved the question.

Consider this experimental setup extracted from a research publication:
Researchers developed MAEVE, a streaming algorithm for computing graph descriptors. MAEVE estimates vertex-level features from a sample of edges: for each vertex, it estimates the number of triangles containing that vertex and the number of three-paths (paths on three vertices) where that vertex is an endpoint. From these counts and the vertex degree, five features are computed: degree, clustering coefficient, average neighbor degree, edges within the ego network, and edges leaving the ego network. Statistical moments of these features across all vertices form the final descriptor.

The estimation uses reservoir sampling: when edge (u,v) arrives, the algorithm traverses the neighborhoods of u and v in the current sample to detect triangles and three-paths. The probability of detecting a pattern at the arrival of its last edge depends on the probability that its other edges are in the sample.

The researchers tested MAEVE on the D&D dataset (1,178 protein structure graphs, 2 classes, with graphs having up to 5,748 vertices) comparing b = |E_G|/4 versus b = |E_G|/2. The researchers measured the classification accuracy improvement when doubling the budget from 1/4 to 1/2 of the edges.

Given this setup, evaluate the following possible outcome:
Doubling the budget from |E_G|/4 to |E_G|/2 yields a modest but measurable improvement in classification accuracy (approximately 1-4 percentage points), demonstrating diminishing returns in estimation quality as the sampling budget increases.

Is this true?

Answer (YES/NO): YES